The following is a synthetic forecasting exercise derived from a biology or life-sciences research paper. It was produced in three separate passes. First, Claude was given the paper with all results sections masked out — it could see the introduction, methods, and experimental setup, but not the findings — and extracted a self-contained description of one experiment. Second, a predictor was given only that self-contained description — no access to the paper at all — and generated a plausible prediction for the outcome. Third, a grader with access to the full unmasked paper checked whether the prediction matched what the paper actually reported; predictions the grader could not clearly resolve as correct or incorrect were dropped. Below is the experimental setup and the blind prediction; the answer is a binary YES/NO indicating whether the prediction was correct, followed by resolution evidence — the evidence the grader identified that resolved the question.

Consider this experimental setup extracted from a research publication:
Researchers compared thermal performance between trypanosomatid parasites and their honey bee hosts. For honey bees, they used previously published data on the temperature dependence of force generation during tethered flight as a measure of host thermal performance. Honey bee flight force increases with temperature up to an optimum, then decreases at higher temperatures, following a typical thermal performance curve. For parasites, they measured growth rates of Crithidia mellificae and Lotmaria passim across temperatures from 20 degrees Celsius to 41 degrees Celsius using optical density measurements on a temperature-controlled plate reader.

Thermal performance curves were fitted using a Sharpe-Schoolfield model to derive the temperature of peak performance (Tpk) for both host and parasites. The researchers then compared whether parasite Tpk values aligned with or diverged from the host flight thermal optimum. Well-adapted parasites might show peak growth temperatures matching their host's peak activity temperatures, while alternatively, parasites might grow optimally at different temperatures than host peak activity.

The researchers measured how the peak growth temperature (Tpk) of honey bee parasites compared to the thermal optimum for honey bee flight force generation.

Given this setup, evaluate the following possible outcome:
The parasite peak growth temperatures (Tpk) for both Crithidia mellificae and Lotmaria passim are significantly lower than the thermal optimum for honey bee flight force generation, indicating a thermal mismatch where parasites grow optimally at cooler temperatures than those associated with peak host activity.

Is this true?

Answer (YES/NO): YES